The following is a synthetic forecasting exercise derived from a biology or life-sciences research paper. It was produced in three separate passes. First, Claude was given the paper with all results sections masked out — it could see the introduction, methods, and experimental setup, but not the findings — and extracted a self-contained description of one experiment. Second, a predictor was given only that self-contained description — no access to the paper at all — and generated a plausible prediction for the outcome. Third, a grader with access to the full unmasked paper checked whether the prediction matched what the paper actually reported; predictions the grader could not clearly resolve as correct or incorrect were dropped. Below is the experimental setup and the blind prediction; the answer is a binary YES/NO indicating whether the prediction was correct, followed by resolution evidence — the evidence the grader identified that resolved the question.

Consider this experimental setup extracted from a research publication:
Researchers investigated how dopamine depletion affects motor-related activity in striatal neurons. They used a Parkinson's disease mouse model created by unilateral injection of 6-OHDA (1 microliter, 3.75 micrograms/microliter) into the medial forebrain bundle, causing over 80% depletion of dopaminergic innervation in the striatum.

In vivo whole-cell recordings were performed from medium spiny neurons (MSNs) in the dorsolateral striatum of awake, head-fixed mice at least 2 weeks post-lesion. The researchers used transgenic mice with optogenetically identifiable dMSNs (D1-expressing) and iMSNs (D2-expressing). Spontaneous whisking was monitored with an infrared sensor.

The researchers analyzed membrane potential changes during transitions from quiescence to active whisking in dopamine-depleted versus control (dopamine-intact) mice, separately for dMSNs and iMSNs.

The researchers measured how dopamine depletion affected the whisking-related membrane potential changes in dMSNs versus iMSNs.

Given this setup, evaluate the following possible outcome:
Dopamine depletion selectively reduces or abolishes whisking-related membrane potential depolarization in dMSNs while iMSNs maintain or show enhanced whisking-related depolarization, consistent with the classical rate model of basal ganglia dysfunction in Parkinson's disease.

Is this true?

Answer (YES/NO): YES